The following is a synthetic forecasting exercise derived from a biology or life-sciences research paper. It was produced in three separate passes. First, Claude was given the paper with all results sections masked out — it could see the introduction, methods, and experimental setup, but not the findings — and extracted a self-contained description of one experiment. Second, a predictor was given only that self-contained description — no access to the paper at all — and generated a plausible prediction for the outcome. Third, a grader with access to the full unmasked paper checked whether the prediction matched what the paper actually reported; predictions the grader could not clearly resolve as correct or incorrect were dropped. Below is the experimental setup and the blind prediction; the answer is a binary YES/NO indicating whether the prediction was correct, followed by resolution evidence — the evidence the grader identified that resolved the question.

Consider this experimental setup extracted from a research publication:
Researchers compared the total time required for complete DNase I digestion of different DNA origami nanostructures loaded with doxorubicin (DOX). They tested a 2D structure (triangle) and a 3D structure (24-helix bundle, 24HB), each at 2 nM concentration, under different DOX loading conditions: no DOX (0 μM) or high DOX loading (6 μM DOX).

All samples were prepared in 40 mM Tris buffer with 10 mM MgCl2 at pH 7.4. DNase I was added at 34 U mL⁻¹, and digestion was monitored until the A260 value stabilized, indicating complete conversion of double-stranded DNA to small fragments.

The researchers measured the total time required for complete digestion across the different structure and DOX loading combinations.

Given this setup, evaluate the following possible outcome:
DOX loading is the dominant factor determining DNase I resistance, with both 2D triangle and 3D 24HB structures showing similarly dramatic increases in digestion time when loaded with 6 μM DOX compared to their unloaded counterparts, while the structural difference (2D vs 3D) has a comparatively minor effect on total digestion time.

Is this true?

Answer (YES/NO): NO